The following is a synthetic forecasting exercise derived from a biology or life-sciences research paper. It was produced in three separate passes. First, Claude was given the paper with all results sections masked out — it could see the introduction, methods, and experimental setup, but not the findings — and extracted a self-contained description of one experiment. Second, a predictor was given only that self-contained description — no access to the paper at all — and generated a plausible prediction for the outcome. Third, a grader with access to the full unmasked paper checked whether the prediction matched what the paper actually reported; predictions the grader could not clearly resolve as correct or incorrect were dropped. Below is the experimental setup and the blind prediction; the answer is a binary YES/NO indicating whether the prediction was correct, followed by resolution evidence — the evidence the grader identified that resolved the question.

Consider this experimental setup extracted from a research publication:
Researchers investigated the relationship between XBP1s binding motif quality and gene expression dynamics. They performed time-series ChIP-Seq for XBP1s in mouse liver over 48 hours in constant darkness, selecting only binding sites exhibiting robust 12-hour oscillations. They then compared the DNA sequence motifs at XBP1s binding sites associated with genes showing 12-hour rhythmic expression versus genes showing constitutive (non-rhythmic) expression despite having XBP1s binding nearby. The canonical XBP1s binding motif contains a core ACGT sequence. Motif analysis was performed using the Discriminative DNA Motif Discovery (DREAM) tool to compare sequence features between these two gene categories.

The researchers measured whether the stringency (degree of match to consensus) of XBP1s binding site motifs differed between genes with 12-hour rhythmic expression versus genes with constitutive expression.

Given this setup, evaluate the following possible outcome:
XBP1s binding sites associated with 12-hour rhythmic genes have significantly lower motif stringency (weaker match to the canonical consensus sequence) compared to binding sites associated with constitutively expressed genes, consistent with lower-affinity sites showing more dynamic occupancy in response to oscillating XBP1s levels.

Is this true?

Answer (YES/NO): NO